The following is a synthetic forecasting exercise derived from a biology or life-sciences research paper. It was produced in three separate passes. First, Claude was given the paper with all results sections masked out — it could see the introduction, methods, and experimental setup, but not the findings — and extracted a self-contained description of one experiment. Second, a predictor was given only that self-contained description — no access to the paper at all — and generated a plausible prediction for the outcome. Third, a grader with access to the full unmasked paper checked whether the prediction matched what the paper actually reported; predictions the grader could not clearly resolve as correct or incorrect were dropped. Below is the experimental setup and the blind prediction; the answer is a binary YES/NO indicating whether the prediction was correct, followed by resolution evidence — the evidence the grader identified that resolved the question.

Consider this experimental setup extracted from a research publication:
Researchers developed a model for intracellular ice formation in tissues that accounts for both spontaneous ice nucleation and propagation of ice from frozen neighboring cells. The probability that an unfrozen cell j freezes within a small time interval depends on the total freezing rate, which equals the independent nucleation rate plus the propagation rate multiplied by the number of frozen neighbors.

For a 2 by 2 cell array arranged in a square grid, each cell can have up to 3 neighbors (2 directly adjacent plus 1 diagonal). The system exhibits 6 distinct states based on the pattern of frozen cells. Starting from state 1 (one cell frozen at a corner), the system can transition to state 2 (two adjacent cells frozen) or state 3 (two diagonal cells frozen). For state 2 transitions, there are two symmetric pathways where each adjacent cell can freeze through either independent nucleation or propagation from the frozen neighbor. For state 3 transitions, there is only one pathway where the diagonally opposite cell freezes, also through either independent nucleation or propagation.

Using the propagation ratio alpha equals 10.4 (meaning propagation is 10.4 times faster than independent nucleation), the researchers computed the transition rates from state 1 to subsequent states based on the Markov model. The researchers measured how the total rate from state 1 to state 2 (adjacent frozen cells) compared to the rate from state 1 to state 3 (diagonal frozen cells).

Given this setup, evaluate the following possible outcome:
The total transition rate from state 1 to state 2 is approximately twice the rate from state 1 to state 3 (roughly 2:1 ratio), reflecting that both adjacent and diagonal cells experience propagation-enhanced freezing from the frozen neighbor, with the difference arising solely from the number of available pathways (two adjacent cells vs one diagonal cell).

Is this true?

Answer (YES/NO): YES